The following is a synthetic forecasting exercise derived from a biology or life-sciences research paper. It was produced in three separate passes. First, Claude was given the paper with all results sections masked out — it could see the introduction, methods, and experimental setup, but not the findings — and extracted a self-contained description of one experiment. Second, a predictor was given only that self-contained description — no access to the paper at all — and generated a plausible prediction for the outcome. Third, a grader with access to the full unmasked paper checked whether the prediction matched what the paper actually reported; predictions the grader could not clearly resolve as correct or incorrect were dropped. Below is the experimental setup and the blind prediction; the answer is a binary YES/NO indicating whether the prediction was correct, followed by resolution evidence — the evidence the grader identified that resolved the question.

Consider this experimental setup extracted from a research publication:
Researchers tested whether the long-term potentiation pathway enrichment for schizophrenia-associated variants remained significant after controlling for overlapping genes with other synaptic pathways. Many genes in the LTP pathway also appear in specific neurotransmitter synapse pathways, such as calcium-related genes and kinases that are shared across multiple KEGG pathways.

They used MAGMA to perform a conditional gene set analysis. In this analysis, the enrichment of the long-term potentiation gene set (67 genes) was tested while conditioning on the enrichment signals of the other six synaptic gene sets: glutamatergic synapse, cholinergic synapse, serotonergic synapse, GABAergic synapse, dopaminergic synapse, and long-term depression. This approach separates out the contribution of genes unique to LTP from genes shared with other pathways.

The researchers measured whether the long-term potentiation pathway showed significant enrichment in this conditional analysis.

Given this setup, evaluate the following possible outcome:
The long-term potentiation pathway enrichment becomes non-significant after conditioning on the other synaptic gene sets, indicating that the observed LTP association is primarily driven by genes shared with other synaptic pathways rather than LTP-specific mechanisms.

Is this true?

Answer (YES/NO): NO